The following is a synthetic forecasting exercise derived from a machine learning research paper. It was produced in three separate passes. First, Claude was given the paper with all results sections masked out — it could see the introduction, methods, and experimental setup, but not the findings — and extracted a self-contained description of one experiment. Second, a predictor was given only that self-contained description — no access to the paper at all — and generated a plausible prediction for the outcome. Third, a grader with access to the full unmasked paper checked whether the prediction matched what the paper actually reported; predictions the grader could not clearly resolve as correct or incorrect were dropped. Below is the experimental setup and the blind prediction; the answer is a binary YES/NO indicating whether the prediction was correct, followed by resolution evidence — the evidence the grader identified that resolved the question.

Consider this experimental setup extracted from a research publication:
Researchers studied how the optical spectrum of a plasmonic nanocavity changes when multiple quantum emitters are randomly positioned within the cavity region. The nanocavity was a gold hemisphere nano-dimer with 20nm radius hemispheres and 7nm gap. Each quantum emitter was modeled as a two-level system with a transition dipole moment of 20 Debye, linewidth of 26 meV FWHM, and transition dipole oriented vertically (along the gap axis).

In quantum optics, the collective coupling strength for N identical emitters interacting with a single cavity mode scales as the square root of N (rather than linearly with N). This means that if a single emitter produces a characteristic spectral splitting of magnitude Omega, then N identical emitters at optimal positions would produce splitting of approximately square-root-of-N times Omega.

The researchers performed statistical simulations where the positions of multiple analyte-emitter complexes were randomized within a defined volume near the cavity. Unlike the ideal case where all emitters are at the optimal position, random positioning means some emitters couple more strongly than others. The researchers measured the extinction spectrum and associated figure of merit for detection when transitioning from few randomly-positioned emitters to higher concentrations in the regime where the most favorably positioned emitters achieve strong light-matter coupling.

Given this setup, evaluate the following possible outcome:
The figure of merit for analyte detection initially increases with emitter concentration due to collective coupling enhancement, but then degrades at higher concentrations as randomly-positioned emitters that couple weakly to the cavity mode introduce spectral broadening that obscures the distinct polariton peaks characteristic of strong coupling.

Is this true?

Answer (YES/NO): NO